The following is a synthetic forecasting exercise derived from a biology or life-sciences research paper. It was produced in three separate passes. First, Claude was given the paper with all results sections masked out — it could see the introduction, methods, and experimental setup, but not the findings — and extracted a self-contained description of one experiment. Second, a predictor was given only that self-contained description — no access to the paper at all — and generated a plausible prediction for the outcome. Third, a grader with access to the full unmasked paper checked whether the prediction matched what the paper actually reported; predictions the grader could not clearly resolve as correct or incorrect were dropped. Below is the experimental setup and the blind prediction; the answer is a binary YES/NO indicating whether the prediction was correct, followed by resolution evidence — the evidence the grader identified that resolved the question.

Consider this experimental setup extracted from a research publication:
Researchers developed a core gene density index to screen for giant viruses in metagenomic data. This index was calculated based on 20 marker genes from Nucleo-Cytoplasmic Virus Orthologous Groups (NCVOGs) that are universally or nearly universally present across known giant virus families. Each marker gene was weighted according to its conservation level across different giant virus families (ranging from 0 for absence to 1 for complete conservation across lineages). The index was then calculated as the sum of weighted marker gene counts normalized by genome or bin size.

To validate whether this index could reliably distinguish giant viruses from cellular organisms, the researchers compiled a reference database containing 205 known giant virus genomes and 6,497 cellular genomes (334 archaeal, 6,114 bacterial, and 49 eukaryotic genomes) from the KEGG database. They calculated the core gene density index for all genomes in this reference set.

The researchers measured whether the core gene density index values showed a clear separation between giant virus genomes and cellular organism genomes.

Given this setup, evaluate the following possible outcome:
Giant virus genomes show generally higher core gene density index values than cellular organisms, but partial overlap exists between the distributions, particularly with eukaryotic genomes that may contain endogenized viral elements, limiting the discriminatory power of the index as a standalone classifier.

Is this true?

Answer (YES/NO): NO